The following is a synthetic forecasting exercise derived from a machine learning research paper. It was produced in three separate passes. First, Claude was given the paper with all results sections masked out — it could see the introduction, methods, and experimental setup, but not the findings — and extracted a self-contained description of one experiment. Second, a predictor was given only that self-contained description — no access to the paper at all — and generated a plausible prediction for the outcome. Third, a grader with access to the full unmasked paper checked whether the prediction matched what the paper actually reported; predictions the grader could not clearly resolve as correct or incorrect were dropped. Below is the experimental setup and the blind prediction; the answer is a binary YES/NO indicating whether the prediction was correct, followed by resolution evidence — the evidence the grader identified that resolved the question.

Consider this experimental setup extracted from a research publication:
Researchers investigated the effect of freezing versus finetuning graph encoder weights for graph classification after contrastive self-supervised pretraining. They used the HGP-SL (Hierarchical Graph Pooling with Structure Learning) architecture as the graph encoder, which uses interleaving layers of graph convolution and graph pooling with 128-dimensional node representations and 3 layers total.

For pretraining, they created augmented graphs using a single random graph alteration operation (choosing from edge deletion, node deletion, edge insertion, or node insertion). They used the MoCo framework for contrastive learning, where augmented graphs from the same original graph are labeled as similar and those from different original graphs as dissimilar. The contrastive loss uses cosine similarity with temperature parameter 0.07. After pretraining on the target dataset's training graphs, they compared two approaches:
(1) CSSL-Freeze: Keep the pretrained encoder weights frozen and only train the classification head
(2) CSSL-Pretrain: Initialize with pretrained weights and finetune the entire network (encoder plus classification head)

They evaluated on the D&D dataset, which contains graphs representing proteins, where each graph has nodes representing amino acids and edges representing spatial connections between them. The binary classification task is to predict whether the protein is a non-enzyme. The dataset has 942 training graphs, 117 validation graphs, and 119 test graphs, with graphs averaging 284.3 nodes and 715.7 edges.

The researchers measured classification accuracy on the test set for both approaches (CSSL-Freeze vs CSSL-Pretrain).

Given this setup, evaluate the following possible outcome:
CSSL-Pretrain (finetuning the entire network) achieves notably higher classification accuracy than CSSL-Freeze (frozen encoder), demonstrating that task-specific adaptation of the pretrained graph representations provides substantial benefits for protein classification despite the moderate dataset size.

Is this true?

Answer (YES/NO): YES